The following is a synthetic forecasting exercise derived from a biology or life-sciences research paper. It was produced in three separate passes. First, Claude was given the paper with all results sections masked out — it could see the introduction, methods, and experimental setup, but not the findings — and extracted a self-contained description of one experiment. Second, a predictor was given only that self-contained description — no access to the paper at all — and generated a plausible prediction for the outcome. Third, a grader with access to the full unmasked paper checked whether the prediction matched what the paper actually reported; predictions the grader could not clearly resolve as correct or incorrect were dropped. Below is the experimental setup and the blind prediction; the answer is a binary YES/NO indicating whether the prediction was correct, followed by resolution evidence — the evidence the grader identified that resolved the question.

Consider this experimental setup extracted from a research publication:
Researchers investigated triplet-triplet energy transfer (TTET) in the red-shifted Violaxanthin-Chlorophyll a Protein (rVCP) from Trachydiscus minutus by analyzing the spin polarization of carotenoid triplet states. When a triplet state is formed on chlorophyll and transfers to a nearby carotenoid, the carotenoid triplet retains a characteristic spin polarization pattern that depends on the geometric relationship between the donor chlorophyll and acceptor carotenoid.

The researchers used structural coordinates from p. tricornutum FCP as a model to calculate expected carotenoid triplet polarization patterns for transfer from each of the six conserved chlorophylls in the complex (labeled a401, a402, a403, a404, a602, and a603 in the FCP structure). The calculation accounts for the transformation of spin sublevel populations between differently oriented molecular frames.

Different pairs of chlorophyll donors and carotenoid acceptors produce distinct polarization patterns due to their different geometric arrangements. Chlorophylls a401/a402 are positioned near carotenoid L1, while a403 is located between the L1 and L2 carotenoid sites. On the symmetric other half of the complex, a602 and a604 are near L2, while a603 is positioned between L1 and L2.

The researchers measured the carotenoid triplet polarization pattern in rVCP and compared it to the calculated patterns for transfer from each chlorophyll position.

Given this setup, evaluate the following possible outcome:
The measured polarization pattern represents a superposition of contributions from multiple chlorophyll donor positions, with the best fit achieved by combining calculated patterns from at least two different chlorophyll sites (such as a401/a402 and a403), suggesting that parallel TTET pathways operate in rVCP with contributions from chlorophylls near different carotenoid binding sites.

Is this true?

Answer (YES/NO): NO